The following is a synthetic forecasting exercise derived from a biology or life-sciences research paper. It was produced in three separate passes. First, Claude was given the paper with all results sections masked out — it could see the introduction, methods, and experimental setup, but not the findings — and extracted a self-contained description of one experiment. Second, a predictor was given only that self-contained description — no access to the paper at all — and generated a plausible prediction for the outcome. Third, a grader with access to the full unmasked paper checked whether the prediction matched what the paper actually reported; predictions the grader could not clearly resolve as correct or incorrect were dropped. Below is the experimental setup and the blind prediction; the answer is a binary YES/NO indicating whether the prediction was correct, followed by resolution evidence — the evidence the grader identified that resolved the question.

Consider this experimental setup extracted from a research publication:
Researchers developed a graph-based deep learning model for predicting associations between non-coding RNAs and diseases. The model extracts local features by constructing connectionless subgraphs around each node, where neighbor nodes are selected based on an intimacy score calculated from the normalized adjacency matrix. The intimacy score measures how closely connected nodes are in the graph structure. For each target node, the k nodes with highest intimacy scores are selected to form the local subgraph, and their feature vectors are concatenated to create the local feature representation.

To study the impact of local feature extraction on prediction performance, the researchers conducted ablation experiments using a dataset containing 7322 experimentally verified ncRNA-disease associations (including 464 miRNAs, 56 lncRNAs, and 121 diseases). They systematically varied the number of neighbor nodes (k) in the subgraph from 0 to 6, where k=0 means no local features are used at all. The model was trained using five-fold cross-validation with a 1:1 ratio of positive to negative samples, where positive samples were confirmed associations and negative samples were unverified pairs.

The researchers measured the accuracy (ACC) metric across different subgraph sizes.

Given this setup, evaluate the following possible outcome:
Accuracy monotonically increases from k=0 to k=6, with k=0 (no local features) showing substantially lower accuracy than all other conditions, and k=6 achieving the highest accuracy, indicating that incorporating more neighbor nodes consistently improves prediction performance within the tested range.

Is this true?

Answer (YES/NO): NO